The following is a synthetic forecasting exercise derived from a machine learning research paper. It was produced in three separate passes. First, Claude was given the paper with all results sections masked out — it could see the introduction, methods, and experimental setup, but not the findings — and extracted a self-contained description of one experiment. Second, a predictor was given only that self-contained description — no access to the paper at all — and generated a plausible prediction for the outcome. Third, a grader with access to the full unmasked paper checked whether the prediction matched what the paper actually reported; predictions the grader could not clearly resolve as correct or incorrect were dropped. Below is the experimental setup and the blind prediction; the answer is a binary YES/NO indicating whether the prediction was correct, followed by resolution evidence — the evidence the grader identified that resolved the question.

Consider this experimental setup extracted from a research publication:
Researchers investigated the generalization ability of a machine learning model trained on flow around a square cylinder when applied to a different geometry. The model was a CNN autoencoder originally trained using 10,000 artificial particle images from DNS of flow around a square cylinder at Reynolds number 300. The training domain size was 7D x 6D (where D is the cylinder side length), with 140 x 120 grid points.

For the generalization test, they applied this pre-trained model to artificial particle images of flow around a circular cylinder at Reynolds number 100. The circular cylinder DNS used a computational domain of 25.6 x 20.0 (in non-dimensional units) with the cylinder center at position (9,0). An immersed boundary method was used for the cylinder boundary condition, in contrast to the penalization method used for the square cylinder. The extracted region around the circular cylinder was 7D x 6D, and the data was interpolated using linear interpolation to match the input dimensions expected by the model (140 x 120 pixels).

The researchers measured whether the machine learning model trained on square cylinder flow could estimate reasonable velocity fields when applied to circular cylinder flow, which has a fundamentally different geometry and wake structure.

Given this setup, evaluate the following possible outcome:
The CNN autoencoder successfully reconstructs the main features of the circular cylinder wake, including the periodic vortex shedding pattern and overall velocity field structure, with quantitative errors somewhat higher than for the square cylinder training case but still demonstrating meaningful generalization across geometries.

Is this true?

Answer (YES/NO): NO